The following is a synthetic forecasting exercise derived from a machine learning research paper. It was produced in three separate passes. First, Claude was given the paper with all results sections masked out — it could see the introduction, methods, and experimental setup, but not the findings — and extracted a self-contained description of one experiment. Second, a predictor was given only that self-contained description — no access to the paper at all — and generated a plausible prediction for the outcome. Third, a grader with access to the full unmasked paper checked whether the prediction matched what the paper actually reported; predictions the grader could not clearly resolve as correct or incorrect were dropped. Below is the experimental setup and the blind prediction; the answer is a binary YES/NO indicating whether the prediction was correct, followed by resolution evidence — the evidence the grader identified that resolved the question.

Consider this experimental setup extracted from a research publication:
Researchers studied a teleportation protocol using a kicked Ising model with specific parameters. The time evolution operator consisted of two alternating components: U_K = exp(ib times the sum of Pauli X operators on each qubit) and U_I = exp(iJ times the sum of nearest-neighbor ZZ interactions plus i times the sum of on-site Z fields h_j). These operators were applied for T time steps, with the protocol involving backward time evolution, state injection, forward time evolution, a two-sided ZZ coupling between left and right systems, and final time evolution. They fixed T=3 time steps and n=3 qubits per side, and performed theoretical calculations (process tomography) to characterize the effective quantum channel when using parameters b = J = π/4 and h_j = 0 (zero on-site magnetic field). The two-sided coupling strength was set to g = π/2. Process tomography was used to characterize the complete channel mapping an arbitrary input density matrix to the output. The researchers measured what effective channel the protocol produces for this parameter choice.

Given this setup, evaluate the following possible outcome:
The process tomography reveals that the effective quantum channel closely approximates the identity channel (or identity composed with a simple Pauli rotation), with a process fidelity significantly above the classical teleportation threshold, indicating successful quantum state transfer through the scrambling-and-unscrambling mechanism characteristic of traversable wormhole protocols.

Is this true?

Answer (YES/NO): NO